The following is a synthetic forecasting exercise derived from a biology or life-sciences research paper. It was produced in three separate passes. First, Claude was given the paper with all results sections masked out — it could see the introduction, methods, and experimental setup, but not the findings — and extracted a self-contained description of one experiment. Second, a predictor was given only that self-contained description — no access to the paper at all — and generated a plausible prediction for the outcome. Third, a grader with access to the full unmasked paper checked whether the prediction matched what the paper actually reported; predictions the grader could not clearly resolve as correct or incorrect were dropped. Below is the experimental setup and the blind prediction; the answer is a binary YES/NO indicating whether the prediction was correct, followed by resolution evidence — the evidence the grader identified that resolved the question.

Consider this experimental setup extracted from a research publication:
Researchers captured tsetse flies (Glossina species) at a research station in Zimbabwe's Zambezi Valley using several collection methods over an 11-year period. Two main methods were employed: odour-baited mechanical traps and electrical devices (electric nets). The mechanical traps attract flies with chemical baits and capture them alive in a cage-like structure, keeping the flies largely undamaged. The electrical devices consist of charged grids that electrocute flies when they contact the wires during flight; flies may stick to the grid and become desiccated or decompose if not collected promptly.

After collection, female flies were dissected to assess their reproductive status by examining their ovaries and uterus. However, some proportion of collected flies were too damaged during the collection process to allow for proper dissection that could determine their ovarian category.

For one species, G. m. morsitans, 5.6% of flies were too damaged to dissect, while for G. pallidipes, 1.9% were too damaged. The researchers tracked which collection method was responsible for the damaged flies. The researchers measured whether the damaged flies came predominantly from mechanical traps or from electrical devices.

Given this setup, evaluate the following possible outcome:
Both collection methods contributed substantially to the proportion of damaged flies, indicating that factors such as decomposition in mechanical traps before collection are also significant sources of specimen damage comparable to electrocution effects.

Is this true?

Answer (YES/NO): NO